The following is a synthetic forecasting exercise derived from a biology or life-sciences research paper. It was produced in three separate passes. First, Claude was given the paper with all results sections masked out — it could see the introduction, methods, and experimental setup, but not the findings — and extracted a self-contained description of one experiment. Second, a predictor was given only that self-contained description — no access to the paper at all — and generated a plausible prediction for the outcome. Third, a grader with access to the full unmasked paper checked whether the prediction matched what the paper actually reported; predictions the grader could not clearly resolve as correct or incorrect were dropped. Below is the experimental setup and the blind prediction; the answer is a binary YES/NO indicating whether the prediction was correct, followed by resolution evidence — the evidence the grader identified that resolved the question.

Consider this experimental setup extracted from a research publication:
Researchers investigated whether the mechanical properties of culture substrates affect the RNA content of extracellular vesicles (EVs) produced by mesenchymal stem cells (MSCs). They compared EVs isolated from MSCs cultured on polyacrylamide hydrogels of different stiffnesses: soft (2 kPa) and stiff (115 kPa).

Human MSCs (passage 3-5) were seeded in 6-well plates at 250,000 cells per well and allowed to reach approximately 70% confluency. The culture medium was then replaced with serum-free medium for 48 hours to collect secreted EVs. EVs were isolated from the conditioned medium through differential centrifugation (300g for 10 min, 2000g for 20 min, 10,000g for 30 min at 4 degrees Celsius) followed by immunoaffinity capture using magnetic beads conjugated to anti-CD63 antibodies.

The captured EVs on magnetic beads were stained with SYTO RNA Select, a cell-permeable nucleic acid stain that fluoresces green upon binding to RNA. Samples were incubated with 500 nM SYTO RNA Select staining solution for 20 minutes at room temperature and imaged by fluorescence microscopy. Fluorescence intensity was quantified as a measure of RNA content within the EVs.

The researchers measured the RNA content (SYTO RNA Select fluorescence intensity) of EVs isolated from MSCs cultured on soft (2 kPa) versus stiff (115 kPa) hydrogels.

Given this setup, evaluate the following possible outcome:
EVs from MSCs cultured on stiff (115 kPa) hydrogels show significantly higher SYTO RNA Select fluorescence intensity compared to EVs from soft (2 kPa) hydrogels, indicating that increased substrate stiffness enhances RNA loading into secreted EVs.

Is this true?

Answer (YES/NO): YES